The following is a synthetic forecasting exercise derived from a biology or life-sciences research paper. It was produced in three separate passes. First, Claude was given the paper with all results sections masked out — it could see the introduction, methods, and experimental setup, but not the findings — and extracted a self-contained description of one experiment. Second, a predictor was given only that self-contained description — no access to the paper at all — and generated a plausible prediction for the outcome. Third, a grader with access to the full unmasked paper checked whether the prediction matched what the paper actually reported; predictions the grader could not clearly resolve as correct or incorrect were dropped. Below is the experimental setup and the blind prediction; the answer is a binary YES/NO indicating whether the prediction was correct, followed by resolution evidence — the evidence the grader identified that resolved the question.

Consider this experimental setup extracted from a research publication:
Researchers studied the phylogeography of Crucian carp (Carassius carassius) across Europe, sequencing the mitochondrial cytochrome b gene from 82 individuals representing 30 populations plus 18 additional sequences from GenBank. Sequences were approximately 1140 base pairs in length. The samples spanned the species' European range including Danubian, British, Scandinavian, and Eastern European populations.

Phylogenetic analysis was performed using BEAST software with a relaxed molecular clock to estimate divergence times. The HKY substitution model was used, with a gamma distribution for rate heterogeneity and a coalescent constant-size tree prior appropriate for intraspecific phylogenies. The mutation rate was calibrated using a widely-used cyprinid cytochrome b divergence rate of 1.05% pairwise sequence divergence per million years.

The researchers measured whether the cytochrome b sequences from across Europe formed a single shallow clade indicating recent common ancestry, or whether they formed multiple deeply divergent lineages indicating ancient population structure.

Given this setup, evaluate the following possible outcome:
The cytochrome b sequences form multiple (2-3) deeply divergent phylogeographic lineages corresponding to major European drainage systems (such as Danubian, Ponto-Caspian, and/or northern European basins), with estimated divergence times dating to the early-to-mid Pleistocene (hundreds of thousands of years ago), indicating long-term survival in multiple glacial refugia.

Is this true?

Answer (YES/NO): NO